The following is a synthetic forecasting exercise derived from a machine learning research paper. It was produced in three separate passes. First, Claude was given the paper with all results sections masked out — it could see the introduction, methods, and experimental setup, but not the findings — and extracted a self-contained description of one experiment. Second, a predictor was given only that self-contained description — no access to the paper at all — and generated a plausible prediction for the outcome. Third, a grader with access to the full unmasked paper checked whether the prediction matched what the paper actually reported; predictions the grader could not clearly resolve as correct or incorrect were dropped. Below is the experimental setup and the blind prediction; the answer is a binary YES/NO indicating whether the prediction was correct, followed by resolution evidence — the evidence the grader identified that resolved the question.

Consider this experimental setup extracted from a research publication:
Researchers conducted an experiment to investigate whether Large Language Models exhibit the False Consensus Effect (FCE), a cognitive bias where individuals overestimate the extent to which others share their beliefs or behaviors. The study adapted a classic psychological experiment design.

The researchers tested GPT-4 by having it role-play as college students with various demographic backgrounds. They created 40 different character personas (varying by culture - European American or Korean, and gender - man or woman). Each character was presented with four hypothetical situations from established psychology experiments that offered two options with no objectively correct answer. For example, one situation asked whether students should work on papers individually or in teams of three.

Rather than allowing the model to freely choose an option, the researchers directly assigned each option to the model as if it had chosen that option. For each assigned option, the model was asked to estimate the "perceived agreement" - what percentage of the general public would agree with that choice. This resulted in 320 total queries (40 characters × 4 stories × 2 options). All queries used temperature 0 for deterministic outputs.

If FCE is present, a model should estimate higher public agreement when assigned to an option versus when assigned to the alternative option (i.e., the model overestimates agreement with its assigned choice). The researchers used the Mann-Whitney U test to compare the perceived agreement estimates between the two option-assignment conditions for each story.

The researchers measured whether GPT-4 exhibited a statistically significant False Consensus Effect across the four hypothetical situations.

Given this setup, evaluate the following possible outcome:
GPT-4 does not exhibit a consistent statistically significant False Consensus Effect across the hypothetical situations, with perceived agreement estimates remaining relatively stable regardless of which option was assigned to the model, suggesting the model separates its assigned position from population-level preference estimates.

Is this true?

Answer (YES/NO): NO